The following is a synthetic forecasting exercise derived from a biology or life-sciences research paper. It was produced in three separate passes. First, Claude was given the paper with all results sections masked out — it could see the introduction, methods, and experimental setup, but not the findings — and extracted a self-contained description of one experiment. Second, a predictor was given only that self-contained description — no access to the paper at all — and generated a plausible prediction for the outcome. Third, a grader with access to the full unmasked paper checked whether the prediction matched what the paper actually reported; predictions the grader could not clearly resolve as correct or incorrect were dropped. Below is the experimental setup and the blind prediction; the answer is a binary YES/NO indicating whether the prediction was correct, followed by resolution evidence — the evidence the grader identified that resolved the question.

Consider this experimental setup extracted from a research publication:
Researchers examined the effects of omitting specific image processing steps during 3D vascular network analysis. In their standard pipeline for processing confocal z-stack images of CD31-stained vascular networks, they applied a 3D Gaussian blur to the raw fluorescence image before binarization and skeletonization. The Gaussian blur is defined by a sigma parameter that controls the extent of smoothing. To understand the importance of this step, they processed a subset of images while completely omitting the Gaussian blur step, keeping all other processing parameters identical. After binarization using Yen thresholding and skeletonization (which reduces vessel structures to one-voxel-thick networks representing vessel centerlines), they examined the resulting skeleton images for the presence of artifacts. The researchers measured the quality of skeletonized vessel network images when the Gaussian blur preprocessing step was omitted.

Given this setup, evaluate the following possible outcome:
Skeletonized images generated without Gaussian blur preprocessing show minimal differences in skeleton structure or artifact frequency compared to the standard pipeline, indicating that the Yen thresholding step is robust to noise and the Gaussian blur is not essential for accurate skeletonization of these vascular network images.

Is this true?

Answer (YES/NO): NO